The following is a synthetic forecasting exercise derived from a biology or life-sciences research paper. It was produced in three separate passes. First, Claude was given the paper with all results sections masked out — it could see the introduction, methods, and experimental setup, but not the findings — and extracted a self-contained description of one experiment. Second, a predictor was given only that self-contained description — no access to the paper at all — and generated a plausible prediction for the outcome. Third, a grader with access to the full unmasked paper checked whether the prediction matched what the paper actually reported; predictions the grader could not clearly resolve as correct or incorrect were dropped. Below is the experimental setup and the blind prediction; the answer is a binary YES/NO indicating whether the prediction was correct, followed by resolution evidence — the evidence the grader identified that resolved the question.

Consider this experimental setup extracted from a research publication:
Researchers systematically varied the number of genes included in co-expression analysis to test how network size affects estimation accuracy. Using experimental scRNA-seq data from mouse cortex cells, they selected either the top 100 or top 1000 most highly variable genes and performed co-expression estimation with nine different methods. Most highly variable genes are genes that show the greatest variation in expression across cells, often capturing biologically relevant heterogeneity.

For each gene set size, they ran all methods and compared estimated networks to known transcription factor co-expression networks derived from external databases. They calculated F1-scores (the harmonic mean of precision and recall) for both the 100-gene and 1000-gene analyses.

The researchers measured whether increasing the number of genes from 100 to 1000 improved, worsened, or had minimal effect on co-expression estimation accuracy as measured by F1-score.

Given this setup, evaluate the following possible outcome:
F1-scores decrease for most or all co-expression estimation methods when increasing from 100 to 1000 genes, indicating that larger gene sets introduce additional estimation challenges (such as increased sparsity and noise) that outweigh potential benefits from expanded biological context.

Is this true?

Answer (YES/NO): YES